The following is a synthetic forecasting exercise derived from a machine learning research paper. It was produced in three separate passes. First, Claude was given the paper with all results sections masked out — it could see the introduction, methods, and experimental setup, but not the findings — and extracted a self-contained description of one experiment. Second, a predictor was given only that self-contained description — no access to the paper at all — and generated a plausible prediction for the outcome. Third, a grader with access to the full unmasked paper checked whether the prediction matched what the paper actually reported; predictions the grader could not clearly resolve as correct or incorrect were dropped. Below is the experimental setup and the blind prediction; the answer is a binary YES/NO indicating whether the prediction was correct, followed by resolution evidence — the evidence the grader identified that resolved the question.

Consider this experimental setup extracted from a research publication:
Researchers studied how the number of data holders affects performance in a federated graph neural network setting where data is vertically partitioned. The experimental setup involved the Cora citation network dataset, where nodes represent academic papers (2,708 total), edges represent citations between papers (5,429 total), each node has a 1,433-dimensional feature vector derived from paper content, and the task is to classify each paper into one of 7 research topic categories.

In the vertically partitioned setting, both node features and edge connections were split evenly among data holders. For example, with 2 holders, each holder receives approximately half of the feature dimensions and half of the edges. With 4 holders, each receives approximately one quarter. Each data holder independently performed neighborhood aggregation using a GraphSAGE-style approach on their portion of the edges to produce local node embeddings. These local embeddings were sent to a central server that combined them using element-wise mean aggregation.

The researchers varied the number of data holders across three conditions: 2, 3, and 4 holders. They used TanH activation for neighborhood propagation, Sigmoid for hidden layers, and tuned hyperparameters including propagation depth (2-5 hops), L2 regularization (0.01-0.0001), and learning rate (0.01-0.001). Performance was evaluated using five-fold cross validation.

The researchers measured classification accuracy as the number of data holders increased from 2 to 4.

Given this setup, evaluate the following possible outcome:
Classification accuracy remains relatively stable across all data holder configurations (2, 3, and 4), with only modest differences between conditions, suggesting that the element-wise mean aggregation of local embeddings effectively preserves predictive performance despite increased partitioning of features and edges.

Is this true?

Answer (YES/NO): NO